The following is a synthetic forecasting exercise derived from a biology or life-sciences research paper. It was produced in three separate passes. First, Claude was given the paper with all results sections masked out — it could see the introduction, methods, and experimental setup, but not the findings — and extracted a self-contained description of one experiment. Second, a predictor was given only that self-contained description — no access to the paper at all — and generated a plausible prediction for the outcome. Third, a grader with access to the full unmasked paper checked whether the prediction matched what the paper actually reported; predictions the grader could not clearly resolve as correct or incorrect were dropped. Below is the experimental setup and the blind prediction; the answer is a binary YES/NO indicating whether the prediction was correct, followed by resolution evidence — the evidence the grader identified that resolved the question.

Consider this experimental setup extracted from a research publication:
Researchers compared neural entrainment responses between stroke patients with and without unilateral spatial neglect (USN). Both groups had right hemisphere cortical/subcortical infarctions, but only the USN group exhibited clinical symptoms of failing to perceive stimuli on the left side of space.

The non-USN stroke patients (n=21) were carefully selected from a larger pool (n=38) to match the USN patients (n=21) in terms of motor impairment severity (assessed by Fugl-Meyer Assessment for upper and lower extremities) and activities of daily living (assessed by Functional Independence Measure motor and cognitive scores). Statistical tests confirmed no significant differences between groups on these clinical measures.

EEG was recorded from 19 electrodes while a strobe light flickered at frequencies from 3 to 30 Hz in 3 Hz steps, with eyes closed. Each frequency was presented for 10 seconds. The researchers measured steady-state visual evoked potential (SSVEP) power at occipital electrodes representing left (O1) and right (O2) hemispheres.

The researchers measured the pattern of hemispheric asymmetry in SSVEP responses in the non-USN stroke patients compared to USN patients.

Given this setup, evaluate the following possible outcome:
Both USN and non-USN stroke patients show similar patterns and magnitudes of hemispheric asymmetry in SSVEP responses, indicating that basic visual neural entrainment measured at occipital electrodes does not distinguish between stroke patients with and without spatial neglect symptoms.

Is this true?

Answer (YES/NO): NO